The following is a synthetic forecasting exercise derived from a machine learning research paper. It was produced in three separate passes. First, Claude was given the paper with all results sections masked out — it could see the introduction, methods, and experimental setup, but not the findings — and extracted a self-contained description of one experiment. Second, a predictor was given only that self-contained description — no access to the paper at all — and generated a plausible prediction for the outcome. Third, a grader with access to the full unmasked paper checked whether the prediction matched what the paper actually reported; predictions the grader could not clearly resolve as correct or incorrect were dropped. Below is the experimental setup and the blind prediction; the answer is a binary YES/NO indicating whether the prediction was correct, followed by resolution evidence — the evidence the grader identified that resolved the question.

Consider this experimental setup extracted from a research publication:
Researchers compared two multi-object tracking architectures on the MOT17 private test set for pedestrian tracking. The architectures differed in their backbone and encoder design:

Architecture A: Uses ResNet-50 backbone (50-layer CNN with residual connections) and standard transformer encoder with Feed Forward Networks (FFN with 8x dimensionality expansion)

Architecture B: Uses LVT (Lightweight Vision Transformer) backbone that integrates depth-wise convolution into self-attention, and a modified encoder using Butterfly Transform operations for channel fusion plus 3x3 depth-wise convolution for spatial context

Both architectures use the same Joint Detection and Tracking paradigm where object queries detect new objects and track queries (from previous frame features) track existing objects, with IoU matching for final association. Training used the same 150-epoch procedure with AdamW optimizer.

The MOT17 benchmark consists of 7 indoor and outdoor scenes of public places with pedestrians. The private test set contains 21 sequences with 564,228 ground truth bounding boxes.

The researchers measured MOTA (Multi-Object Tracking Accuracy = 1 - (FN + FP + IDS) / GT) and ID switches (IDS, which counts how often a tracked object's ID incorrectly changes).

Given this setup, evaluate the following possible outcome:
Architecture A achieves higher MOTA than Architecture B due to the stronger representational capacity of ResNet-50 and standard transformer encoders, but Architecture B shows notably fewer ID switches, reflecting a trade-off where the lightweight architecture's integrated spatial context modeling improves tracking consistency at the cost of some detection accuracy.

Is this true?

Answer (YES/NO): NO